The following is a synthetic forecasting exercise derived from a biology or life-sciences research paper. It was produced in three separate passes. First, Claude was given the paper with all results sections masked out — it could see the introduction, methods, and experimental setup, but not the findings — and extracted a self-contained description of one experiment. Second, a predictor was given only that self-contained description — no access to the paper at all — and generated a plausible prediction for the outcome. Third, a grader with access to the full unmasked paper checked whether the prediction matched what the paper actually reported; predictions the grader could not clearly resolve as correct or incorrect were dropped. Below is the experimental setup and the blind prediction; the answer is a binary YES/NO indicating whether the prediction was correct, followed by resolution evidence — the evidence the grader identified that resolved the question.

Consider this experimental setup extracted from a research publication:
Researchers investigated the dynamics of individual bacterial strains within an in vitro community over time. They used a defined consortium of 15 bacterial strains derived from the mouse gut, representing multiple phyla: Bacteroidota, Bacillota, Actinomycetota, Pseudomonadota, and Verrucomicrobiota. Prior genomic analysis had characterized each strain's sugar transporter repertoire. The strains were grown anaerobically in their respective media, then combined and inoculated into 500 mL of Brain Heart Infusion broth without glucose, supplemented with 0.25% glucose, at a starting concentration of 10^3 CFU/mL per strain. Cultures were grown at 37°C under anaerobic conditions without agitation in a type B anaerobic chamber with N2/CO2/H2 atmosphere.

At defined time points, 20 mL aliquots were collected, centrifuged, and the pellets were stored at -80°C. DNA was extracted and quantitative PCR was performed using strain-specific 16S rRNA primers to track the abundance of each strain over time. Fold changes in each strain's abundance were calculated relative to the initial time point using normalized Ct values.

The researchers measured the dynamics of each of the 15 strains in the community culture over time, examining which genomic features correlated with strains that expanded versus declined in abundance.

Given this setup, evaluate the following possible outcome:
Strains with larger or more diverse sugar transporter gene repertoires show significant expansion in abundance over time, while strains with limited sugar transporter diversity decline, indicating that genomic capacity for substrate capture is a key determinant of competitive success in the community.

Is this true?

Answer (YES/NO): NO